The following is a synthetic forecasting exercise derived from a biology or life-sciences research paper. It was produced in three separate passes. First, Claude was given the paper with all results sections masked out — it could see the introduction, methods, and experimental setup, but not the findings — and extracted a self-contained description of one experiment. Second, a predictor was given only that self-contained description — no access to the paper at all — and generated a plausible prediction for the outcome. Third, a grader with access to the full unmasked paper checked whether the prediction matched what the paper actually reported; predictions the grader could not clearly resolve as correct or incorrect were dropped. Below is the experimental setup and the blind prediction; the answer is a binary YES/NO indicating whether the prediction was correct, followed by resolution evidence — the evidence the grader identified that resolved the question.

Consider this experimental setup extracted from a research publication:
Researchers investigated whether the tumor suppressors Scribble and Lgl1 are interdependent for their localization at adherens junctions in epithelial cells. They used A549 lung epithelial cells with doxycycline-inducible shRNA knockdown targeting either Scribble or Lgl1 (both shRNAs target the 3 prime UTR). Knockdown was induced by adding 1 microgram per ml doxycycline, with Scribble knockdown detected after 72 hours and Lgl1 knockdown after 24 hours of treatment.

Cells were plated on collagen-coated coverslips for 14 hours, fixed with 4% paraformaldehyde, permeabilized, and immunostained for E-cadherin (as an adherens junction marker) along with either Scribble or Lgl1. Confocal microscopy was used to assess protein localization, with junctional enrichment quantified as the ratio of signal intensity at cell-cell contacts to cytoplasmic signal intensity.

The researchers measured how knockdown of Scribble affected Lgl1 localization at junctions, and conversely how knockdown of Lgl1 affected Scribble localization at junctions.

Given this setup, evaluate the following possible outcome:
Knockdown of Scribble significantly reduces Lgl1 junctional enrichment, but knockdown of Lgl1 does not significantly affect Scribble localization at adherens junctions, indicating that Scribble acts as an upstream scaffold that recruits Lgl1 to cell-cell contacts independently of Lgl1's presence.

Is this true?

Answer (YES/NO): NO